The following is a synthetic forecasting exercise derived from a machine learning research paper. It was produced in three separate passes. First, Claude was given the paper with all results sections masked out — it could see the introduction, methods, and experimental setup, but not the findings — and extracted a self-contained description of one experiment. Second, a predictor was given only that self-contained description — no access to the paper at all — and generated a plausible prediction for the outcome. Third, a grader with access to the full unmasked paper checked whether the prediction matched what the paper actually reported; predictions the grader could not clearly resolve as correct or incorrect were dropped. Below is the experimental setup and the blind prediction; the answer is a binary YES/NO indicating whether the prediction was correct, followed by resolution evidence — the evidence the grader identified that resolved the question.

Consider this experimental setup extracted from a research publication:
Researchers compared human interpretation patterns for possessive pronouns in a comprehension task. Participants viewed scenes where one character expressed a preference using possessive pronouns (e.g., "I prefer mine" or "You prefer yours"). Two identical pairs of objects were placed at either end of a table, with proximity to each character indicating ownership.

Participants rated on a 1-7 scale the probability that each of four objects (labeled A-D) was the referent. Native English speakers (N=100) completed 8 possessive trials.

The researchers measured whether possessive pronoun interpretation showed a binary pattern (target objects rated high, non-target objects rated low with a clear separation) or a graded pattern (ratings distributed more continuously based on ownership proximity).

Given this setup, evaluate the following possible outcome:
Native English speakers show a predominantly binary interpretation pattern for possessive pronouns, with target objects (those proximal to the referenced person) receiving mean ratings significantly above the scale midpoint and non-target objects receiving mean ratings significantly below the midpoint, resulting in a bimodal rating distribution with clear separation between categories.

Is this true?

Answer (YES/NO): YES